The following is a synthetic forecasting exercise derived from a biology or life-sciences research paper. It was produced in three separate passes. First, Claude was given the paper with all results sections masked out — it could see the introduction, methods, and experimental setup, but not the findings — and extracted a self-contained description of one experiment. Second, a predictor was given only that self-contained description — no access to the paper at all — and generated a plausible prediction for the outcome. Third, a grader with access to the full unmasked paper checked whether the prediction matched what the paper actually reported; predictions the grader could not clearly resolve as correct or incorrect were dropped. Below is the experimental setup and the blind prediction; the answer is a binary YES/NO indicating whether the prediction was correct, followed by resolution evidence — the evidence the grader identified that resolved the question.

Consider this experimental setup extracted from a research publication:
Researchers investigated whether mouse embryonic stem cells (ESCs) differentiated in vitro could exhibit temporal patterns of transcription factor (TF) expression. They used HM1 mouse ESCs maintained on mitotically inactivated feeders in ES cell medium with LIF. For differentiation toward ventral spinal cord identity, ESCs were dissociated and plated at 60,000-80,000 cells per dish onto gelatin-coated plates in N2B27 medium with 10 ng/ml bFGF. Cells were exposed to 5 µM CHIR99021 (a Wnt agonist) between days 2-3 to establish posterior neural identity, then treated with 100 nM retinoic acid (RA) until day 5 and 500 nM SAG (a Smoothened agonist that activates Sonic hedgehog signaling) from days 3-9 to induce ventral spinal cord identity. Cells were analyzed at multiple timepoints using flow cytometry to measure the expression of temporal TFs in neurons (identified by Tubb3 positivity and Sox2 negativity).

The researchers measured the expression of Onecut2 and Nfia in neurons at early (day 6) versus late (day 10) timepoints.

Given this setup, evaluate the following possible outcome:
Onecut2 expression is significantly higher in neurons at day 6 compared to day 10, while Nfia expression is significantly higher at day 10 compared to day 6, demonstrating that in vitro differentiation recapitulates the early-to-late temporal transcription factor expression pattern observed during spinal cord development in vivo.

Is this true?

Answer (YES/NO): NO